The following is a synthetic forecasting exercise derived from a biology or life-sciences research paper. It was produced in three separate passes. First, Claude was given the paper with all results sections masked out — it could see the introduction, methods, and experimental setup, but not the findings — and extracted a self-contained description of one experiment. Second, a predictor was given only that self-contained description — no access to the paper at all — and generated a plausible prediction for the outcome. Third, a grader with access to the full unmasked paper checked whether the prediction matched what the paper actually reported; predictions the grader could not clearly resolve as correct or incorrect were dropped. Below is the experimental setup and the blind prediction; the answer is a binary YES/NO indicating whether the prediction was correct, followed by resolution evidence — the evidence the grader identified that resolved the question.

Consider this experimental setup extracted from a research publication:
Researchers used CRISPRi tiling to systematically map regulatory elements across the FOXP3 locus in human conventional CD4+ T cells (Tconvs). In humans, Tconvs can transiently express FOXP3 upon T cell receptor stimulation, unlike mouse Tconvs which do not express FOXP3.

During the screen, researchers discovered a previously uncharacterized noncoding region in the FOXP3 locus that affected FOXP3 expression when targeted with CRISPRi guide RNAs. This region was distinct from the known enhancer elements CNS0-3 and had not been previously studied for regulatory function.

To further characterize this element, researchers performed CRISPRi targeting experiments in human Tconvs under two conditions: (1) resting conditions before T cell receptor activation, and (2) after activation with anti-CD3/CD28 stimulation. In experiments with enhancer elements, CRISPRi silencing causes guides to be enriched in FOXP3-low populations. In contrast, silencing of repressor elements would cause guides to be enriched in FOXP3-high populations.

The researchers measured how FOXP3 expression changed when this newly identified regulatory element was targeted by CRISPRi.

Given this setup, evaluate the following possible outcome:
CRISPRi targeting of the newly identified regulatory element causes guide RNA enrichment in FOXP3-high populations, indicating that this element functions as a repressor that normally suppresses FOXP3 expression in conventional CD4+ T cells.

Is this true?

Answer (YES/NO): YES